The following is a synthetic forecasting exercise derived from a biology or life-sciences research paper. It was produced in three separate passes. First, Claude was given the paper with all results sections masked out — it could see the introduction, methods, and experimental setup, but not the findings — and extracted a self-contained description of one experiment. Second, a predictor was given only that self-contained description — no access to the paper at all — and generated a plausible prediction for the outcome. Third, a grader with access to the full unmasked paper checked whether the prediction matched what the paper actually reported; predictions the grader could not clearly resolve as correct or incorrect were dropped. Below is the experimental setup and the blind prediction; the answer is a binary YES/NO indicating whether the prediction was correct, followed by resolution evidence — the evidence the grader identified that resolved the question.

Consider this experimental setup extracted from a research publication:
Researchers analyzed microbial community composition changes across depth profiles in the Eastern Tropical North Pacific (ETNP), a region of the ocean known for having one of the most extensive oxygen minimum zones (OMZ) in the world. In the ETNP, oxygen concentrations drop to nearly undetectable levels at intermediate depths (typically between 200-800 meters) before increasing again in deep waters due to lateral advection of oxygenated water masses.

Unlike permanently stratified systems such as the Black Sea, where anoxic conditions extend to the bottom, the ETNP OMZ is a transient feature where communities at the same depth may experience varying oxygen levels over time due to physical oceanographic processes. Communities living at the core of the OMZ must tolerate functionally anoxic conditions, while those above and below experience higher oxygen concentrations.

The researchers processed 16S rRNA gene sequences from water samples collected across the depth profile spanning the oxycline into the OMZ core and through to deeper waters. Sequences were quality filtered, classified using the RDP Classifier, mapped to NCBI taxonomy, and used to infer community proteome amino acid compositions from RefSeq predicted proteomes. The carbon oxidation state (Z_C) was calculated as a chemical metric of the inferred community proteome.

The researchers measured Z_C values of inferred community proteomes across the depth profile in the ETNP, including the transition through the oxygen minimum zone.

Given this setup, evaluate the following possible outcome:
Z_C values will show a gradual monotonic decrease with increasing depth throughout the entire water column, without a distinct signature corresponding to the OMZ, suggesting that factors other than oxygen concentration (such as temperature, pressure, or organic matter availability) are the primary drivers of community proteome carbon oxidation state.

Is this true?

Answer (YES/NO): NO